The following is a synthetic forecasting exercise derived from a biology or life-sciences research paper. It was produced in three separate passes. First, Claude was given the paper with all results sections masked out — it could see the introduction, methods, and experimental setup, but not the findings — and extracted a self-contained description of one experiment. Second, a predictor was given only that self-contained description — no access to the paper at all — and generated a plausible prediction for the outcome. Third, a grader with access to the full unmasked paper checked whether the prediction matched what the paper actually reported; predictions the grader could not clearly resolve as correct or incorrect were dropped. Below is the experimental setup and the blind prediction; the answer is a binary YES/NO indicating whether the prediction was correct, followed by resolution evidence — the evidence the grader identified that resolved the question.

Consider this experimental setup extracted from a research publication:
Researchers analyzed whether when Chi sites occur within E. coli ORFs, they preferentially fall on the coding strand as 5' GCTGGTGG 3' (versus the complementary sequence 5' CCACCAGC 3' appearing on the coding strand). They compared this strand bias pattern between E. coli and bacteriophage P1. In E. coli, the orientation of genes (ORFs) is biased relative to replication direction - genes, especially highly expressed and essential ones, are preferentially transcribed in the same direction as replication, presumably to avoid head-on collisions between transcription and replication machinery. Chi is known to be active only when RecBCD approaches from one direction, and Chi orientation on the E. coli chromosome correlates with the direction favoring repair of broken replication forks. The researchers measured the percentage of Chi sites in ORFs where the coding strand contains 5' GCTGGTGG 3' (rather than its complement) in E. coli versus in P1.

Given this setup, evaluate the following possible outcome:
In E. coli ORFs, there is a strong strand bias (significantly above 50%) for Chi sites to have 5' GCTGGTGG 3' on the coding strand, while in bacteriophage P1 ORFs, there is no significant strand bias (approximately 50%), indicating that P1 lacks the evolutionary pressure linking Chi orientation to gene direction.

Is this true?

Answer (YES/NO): NO